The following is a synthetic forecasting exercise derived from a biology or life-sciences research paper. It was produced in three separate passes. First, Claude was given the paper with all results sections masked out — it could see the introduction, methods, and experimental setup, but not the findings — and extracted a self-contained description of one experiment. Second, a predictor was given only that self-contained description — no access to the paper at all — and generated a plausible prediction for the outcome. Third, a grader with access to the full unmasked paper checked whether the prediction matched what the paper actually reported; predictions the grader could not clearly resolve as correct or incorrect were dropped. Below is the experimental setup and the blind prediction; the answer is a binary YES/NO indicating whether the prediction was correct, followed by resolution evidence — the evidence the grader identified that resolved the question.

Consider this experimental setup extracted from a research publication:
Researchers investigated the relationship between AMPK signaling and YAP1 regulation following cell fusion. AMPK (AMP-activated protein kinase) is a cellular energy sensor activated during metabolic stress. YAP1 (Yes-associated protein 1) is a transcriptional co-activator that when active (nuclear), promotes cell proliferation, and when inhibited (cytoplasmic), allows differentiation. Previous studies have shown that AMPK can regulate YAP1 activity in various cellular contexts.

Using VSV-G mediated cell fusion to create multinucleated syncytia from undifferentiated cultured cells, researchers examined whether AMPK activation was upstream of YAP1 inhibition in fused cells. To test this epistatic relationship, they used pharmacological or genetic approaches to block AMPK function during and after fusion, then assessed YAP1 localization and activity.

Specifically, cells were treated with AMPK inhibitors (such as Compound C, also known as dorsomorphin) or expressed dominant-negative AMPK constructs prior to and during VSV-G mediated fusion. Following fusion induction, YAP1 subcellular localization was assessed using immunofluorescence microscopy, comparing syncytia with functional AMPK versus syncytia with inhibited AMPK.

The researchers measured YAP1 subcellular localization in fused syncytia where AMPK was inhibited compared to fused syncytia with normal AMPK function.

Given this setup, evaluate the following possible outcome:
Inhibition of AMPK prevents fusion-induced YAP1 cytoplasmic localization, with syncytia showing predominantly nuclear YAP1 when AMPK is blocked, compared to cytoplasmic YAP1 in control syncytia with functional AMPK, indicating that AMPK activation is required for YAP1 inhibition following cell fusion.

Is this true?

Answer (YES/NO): YES